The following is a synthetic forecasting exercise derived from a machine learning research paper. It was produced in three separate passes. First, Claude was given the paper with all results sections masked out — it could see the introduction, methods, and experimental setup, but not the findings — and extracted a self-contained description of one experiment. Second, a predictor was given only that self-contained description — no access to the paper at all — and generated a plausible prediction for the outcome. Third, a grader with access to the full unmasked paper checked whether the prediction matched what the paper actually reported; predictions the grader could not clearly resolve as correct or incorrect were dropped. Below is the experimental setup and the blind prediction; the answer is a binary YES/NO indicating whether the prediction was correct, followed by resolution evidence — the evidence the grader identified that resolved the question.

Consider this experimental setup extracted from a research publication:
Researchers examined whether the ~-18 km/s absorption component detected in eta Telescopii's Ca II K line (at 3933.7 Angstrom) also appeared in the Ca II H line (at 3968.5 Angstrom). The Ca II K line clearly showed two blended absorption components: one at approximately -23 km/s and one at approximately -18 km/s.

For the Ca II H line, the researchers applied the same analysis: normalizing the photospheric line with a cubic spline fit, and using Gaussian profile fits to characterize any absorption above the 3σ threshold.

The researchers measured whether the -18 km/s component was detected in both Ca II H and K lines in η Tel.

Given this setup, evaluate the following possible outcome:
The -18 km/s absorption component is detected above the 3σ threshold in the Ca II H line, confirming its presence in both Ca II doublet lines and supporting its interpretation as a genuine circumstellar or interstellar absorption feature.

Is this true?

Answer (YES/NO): YES